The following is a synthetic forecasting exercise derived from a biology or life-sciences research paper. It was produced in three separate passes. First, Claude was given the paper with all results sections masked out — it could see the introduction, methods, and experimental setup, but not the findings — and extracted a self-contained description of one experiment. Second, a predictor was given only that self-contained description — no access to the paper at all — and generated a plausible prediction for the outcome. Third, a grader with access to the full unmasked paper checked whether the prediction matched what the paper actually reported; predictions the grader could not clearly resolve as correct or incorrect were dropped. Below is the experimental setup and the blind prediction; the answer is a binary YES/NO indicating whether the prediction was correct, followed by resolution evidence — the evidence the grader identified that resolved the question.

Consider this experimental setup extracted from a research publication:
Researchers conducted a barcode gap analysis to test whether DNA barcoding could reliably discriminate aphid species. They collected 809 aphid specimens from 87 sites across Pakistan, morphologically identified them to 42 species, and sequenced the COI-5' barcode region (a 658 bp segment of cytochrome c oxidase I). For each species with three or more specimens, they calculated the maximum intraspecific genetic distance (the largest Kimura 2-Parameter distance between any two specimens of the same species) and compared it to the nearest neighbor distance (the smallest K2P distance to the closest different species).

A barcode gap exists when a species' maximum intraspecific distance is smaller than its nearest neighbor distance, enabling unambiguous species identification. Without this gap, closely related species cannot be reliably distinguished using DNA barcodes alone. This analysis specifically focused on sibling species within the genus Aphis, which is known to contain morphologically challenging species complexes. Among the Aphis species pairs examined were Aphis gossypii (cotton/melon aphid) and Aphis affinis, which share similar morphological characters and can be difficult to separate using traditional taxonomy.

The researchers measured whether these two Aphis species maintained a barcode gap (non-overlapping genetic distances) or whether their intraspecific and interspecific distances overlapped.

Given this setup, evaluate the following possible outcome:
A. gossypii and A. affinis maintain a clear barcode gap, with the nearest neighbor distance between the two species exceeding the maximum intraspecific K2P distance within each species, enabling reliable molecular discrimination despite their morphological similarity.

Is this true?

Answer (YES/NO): NO